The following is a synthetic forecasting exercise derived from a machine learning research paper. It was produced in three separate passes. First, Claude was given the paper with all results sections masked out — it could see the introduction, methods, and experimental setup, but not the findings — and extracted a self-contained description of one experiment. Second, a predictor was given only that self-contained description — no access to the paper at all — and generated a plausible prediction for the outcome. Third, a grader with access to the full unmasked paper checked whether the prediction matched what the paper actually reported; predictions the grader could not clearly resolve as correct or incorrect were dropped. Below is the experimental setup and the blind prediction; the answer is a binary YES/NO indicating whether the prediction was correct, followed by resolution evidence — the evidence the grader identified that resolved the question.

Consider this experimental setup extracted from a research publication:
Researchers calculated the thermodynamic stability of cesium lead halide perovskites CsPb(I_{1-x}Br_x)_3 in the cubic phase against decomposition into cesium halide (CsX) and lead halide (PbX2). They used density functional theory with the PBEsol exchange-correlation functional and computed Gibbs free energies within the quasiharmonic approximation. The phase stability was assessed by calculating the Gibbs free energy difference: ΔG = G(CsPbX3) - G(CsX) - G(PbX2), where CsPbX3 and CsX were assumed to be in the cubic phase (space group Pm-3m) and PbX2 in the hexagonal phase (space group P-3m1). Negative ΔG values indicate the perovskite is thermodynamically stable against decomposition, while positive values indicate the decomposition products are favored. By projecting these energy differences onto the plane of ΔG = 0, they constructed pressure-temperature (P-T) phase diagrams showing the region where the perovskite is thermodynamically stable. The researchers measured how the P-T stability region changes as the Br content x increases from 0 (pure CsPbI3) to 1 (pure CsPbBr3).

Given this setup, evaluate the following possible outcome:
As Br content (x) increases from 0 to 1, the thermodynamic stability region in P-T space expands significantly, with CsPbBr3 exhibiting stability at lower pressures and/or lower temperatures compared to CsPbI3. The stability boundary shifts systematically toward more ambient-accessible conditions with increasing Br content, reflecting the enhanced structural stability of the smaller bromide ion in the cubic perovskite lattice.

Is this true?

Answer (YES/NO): NO